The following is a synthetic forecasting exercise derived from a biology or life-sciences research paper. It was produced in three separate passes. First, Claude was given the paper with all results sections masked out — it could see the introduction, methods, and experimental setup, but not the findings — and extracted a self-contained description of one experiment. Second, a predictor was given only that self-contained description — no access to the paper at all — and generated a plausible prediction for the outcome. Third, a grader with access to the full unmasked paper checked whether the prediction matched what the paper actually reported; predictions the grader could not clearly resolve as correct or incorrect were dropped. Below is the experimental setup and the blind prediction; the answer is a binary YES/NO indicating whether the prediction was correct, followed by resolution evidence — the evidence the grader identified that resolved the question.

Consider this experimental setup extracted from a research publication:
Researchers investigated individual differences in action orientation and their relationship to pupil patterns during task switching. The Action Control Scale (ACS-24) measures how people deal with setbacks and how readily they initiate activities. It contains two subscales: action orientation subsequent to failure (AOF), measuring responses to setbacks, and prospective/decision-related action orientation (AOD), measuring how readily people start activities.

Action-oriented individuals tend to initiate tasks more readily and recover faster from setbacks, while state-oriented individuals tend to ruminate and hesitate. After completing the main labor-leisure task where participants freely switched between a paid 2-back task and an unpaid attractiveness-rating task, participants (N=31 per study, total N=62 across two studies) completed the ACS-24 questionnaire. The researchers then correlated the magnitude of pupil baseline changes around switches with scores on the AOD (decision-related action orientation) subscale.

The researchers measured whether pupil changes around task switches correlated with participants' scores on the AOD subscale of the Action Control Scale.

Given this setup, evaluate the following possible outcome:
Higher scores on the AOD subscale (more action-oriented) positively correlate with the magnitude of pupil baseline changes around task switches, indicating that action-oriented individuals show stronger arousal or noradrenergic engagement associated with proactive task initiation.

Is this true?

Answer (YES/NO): NO